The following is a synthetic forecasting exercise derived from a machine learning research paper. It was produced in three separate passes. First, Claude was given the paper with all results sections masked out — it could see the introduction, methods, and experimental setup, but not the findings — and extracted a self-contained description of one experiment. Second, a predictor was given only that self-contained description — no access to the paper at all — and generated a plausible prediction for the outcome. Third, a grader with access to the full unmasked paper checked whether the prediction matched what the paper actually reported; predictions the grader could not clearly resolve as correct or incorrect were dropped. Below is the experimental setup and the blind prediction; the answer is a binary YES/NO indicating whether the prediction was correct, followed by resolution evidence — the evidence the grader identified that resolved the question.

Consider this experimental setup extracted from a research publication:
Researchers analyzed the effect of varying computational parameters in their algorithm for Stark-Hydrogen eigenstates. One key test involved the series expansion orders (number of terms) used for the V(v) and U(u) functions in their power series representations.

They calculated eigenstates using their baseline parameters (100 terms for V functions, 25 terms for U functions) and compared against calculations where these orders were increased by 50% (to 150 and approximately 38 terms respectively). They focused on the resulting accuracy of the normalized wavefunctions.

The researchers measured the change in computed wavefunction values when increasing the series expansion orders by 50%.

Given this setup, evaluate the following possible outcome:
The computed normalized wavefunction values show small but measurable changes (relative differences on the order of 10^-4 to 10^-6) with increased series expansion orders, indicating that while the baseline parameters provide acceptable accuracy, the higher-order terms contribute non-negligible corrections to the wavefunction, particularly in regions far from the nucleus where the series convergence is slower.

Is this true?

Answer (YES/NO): NO